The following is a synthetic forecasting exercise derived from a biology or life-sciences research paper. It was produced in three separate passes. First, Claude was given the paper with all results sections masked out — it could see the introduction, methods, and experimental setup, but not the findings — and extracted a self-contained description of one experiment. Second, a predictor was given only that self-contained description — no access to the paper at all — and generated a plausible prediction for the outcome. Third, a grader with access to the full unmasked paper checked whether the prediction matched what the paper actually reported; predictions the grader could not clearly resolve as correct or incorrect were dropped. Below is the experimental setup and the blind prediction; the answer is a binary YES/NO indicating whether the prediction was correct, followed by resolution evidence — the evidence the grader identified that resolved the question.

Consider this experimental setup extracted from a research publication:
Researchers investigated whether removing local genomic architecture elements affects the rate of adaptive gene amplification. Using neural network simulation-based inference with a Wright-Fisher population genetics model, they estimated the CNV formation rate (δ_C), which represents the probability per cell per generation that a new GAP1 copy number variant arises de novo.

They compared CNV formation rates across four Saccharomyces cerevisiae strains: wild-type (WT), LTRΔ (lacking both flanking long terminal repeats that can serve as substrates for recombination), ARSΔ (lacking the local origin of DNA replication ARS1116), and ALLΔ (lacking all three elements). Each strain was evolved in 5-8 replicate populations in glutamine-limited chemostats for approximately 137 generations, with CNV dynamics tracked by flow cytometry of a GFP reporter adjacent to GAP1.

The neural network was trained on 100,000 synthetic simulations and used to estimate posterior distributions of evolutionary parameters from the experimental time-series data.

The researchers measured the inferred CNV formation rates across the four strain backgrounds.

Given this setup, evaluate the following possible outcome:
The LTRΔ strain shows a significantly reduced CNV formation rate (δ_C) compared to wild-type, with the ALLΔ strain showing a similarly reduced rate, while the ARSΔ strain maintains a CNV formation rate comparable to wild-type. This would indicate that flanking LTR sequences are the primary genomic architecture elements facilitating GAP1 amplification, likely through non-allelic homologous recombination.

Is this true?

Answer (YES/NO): NO